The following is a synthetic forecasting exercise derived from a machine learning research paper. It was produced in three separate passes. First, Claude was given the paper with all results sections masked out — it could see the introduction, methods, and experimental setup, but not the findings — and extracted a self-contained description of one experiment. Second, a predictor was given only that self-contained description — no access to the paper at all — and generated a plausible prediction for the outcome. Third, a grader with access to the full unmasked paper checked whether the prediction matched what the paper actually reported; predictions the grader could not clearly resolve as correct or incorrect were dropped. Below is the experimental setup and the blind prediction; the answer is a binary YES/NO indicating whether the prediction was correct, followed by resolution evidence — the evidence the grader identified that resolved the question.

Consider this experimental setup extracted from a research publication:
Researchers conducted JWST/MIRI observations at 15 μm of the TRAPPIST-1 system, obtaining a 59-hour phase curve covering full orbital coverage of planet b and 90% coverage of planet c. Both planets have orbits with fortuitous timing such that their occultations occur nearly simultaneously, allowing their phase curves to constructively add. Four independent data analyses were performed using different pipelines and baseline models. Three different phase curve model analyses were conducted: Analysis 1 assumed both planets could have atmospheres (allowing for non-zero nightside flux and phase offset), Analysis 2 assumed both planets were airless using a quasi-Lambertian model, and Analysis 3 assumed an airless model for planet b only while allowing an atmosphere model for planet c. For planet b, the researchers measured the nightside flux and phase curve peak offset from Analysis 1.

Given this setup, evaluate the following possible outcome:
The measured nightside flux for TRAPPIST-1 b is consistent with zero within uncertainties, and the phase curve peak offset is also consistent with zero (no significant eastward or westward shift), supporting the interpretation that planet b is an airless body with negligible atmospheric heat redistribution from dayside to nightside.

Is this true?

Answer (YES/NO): YES